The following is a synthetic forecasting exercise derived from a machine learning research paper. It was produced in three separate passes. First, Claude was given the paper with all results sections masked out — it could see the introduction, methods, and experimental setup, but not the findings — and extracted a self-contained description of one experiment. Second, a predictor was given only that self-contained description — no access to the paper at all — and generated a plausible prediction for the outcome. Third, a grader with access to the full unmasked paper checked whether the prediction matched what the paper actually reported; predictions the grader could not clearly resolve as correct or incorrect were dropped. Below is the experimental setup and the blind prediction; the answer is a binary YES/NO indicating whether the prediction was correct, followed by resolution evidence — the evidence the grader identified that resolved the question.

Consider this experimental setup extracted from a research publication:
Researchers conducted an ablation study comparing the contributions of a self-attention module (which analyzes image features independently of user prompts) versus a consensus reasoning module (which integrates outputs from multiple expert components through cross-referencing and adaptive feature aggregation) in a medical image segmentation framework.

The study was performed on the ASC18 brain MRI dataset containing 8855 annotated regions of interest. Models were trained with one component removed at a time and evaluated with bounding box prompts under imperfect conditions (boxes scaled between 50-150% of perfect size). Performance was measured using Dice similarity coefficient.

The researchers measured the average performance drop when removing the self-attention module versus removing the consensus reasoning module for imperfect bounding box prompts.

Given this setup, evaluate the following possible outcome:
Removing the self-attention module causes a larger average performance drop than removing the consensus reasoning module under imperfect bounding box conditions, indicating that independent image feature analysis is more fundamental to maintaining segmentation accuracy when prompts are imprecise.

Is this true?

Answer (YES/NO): YES